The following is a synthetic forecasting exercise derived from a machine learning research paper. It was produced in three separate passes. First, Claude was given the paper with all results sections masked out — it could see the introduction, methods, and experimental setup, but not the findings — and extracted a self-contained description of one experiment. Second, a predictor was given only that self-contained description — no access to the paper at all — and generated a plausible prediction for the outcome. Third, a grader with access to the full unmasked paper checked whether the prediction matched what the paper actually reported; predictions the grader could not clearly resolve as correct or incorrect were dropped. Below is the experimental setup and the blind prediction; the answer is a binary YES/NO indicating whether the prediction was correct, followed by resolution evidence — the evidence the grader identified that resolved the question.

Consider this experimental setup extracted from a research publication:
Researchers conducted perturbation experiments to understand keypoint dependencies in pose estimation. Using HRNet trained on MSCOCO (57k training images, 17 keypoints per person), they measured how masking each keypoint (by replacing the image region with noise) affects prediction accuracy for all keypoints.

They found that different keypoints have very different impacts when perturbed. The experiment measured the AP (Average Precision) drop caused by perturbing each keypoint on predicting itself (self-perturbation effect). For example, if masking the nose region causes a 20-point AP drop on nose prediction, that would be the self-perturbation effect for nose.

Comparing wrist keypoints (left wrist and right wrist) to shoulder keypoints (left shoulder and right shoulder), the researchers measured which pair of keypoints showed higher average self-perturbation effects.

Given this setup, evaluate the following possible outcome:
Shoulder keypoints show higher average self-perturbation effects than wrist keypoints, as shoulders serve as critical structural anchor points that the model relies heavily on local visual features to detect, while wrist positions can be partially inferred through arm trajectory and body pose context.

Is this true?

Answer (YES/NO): NO